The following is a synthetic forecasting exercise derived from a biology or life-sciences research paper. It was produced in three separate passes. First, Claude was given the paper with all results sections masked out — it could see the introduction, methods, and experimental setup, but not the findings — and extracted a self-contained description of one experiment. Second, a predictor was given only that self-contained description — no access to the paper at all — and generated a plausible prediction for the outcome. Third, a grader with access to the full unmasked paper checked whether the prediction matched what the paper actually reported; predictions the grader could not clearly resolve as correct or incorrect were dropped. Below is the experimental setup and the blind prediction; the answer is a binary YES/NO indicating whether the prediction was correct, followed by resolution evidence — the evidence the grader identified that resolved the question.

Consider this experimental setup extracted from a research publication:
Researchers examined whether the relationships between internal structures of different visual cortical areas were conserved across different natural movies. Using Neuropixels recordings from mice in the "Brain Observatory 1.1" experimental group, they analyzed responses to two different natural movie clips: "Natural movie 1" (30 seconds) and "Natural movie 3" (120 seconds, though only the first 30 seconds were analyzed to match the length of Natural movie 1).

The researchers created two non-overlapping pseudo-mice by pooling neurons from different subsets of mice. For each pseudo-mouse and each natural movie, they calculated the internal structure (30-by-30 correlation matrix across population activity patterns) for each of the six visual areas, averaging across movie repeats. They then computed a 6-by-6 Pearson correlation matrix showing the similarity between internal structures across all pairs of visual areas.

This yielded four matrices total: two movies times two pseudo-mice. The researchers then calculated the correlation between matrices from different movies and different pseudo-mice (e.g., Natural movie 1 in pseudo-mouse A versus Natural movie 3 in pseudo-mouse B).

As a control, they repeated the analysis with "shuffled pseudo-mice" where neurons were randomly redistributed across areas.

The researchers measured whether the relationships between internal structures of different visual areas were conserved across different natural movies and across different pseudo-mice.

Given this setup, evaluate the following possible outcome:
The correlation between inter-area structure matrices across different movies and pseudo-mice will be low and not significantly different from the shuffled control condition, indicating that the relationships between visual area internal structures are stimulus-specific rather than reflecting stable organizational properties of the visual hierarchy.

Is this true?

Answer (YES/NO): NO